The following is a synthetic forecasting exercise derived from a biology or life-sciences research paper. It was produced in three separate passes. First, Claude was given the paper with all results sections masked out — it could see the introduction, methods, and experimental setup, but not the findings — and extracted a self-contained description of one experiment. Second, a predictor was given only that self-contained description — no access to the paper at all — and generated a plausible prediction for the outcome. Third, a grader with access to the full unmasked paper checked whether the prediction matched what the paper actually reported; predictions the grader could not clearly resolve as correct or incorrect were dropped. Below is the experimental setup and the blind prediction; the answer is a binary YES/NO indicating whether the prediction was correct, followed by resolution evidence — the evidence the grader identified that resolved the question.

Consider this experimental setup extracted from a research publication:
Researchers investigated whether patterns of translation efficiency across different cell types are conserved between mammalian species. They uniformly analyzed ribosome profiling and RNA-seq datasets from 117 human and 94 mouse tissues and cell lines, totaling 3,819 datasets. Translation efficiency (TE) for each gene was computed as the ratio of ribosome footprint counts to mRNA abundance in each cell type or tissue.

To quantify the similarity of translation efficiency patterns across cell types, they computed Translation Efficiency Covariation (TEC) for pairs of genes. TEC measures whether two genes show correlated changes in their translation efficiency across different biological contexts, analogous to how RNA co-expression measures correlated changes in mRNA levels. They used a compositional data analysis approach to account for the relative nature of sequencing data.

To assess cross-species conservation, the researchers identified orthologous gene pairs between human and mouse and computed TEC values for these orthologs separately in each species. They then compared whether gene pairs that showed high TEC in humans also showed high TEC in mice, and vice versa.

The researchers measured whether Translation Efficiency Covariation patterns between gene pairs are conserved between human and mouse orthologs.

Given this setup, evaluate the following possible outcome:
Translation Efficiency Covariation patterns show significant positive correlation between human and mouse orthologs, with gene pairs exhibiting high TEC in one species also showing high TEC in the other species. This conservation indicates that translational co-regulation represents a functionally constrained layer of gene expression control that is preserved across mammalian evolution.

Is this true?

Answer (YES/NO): YES